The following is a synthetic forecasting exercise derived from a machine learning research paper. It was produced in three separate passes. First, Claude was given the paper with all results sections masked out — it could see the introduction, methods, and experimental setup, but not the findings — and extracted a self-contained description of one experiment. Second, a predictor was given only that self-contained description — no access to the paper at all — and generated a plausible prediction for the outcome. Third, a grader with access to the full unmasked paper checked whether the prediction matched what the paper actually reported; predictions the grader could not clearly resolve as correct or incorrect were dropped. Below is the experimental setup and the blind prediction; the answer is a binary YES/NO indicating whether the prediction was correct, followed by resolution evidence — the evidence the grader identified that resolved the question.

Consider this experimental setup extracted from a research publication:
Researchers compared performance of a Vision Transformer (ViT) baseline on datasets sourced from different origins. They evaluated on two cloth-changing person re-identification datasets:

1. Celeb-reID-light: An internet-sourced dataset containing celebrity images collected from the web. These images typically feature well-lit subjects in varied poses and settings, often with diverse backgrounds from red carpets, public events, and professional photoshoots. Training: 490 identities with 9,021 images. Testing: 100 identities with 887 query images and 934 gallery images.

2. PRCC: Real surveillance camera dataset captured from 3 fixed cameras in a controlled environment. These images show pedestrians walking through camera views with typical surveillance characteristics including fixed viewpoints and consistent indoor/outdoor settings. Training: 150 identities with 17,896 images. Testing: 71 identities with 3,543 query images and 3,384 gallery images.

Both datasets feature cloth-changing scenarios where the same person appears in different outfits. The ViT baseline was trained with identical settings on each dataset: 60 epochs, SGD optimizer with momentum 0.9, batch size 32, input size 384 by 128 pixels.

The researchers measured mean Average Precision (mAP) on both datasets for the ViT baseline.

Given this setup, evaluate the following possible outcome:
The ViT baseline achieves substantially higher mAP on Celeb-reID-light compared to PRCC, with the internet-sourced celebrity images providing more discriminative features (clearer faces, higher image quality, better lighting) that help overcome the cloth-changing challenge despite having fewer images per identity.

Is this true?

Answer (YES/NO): NO